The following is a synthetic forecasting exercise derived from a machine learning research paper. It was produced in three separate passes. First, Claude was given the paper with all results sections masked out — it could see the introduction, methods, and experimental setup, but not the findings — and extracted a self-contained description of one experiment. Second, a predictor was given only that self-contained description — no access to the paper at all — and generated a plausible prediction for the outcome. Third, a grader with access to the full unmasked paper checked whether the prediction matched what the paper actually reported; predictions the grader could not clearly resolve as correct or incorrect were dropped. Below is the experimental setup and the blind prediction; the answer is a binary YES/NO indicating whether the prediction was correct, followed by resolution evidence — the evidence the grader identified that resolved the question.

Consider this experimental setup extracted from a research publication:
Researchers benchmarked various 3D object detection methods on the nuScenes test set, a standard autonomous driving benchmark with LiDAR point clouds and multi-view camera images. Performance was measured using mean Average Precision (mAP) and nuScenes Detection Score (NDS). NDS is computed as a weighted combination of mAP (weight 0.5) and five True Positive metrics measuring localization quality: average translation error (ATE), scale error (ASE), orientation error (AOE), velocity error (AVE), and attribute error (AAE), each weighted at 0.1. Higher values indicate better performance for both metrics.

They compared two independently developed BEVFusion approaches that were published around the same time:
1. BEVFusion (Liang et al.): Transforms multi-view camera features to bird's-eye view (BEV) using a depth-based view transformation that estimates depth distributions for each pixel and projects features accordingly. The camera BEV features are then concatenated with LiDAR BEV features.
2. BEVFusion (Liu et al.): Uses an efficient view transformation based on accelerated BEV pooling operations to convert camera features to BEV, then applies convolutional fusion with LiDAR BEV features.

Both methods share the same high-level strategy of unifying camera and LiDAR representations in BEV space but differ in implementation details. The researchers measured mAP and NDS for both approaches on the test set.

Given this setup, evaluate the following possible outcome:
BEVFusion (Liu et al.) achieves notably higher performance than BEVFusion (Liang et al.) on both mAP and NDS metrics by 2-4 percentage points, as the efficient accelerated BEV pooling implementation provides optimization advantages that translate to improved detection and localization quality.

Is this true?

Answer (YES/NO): NO